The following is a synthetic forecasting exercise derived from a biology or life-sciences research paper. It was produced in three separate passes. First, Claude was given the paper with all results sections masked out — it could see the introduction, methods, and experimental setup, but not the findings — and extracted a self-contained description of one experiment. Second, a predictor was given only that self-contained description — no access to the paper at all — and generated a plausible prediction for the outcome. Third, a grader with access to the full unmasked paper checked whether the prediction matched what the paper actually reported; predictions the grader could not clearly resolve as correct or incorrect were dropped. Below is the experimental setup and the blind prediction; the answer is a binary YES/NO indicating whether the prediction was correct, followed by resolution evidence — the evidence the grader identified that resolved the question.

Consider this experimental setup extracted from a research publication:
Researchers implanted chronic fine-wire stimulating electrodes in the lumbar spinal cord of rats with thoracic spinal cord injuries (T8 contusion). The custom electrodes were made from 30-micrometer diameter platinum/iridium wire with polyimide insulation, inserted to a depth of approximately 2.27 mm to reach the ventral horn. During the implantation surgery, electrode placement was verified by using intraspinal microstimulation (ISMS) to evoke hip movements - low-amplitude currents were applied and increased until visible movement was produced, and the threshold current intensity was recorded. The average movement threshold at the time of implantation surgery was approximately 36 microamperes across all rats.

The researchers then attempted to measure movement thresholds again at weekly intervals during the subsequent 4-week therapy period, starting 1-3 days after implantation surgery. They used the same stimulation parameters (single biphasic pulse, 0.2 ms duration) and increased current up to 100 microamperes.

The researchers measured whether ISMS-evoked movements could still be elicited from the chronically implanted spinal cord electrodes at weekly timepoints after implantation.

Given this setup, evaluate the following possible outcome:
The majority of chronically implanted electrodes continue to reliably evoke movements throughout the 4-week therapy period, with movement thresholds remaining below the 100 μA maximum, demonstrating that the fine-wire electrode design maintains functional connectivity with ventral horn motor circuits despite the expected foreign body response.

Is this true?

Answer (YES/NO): NO